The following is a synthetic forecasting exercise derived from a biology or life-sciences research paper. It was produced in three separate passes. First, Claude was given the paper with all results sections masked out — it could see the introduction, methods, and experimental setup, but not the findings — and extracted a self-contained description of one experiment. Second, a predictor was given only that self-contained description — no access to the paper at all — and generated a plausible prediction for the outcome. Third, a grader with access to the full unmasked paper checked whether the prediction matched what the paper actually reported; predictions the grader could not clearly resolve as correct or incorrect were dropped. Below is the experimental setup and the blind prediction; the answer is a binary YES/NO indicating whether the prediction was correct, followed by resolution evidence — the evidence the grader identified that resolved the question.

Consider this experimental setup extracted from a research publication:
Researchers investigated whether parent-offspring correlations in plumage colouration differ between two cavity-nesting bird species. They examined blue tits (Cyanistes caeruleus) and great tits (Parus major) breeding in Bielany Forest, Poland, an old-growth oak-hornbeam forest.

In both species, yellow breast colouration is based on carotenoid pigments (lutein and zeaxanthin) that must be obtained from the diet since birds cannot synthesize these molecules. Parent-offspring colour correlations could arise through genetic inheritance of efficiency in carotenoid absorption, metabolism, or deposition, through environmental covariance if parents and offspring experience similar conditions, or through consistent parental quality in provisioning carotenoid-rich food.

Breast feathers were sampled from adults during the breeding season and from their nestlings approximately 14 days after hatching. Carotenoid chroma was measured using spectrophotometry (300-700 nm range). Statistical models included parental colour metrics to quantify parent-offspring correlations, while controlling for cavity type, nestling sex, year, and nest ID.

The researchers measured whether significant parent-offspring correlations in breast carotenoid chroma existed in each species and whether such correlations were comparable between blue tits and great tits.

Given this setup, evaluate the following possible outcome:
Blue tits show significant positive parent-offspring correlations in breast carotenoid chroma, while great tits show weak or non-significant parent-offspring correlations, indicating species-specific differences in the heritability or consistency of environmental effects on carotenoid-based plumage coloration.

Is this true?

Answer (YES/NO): NO